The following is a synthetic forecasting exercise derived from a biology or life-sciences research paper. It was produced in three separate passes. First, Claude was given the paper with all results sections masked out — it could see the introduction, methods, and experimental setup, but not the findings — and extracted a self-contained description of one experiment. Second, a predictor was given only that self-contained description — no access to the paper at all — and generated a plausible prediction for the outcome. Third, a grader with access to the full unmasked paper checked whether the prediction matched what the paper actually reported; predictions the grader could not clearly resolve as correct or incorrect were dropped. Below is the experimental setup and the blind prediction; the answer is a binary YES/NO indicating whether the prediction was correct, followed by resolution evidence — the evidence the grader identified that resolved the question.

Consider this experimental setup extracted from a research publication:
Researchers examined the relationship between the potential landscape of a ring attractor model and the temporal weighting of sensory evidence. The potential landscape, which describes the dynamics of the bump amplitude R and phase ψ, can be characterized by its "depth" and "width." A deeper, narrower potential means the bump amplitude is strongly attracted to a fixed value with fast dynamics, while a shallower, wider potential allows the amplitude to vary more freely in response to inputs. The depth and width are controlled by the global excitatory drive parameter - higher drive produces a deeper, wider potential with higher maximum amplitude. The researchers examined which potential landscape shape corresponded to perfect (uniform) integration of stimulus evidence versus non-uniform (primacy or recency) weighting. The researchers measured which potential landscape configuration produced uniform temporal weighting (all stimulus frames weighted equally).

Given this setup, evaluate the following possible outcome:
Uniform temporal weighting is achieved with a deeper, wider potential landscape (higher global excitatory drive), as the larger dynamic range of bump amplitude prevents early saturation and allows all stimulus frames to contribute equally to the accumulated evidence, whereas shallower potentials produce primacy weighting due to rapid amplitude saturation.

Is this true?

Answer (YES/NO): NO